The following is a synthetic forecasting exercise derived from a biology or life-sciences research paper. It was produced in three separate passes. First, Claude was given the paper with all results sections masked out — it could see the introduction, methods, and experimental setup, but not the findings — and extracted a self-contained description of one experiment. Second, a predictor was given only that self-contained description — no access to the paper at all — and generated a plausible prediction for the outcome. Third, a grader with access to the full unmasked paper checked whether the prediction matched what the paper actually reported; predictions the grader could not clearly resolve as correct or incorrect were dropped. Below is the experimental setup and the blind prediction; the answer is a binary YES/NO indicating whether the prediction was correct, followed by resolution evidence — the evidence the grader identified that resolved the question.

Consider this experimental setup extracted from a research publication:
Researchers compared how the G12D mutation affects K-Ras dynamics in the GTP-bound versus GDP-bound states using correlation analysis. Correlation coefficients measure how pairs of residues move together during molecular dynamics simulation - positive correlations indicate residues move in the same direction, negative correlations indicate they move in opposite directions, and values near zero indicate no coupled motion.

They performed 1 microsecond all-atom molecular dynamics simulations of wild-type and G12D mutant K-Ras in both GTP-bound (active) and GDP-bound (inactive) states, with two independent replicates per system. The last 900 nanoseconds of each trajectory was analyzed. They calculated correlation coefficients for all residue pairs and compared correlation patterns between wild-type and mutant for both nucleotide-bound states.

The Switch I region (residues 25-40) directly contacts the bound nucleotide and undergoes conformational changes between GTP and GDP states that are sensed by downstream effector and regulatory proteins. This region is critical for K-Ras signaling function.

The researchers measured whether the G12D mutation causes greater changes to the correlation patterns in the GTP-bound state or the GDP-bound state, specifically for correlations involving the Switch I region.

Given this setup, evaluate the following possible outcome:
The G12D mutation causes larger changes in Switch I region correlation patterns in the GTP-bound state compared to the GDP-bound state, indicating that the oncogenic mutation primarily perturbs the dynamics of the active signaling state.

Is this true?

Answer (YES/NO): YES